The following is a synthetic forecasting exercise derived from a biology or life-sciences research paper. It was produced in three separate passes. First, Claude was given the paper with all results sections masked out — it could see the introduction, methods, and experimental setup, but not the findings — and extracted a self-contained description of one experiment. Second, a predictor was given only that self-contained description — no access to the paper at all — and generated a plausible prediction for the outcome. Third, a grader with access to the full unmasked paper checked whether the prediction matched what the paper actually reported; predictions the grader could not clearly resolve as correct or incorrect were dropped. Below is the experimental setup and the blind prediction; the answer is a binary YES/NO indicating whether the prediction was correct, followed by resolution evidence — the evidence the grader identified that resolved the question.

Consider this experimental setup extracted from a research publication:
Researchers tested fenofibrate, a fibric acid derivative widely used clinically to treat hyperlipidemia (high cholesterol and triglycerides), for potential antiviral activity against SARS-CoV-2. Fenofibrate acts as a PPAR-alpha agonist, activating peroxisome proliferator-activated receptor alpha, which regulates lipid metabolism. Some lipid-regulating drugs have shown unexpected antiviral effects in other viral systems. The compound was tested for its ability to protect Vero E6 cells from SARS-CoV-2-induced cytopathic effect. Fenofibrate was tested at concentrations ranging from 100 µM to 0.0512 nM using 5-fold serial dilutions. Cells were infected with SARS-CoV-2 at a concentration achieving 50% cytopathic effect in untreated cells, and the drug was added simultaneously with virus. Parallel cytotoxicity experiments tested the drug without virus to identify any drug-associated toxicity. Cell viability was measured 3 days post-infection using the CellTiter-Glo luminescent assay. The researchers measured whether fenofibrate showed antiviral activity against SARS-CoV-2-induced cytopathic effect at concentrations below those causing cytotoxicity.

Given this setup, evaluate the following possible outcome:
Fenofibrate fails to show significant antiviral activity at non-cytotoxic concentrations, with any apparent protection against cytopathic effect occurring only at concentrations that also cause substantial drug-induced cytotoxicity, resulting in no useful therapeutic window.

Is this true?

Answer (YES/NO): NO